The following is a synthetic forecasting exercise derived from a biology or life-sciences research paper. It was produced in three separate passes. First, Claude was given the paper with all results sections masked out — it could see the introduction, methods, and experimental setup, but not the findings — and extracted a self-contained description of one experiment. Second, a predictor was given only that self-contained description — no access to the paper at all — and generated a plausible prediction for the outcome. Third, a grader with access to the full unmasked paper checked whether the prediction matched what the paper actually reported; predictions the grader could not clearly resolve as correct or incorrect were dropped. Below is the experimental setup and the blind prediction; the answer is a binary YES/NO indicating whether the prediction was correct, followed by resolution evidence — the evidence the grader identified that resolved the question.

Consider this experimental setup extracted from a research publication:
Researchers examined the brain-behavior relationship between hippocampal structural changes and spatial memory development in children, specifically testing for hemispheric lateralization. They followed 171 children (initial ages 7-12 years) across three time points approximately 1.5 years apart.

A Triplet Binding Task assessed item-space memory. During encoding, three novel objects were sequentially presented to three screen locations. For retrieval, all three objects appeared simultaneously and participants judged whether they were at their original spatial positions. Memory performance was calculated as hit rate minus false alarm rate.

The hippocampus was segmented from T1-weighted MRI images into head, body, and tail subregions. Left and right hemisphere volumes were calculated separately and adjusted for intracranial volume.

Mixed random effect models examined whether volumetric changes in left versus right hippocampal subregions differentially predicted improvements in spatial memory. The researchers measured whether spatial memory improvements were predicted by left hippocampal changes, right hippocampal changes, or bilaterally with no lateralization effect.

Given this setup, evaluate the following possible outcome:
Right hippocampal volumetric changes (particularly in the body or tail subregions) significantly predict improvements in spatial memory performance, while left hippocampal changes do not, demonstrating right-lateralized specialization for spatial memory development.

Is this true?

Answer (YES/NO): NO